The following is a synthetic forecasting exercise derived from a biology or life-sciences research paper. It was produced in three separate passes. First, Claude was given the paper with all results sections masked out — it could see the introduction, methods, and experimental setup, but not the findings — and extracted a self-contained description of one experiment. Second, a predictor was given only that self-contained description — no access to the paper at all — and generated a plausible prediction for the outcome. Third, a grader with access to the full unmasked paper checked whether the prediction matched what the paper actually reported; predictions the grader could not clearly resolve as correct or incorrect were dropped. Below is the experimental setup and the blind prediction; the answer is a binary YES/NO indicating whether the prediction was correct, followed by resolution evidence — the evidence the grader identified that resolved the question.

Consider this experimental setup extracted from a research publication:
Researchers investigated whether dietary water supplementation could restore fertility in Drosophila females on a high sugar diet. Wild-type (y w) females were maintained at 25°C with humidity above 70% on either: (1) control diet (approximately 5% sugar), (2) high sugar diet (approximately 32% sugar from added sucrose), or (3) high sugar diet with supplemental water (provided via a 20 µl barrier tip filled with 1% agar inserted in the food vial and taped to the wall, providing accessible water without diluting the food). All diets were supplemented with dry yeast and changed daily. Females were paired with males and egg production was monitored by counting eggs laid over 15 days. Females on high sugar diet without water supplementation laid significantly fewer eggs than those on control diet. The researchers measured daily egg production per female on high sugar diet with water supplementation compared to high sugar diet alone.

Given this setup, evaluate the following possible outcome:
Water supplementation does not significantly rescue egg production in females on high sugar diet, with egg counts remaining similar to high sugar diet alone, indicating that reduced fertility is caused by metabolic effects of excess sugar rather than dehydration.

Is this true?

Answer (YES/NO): NO